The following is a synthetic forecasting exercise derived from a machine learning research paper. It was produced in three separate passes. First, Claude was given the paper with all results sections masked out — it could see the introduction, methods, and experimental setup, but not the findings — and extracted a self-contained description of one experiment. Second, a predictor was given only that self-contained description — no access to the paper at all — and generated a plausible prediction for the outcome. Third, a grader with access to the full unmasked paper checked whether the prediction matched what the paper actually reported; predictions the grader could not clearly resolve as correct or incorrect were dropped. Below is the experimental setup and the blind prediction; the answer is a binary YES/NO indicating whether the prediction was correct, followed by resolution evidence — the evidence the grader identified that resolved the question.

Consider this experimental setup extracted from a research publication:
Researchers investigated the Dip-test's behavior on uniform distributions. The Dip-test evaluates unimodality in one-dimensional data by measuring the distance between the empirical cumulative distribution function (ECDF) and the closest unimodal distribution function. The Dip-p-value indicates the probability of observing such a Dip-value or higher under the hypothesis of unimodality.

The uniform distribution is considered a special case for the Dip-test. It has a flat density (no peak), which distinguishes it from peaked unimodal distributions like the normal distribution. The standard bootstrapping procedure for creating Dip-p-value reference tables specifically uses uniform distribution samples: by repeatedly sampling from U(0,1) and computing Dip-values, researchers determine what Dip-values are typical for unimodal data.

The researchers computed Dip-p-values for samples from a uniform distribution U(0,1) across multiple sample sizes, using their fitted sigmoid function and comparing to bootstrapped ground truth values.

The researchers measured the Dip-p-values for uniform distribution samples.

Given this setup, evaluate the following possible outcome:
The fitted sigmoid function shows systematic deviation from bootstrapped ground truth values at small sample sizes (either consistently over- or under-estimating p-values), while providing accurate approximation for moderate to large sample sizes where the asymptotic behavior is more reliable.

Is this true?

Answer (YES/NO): NO